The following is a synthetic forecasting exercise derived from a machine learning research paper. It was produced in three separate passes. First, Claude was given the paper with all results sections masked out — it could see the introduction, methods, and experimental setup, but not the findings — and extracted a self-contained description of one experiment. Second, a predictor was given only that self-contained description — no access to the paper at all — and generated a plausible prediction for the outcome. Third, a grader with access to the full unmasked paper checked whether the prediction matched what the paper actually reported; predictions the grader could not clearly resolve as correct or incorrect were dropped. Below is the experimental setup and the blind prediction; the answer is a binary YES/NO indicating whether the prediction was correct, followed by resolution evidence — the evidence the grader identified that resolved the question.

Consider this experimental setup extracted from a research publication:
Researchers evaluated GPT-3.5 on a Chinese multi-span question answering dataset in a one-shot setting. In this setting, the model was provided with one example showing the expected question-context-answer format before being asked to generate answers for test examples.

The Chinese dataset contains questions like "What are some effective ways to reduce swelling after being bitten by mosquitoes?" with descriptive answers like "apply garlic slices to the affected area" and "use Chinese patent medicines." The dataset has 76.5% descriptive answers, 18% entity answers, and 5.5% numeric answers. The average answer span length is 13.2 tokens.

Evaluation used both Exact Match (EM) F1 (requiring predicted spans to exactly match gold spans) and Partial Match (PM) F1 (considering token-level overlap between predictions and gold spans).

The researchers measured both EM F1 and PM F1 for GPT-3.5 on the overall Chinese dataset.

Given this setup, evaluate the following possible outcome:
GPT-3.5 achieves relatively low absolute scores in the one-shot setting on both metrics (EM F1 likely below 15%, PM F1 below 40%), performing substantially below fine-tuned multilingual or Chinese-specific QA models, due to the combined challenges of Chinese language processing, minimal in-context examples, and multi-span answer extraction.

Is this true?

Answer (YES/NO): NO